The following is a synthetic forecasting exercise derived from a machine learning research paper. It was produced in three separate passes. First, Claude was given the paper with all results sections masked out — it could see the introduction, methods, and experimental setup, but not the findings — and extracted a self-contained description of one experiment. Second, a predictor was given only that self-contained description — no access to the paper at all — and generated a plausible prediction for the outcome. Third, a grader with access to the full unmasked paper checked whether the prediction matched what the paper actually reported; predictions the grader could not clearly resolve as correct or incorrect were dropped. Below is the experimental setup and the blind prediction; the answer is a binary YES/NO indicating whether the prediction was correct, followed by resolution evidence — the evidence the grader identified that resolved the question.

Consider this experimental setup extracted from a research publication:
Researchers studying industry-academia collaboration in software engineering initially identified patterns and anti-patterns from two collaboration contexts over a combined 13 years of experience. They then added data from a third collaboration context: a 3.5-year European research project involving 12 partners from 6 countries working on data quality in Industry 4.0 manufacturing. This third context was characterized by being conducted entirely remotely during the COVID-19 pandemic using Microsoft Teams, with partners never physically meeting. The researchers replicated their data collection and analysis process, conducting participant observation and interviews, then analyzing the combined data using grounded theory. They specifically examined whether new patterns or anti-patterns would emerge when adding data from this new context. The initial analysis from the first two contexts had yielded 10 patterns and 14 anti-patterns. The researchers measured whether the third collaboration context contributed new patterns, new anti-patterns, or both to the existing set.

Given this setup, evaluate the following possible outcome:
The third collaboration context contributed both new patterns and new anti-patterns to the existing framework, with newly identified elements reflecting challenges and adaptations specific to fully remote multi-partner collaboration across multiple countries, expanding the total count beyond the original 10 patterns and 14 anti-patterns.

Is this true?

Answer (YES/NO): NO